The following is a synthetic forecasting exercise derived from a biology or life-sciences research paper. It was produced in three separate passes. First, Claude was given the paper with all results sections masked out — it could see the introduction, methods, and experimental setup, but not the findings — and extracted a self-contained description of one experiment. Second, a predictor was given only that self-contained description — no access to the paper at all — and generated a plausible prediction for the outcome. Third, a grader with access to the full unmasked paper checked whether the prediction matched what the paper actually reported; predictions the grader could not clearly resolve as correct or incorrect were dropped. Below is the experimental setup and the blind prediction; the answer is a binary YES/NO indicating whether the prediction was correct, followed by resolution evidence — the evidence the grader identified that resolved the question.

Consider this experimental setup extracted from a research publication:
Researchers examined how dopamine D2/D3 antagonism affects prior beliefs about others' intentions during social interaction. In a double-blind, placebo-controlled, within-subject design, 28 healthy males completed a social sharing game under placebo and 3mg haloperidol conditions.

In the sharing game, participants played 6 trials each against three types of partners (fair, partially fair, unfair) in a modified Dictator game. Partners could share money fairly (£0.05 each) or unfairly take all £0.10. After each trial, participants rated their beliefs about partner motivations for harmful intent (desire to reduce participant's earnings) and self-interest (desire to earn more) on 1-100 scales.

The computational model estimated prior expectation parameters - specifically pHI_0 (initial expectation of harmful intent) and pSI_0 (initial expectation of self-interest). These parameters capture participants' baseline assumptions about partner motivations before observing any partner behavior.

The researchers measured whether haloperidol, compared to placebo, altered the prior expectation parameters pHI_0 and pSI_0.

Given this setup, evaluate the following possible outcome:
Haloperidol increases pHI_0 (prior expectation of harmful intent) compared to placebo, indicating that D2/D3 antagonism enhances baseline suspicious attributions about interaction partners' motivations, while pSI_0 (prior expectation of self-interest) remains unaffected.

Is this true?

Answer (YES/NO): NO